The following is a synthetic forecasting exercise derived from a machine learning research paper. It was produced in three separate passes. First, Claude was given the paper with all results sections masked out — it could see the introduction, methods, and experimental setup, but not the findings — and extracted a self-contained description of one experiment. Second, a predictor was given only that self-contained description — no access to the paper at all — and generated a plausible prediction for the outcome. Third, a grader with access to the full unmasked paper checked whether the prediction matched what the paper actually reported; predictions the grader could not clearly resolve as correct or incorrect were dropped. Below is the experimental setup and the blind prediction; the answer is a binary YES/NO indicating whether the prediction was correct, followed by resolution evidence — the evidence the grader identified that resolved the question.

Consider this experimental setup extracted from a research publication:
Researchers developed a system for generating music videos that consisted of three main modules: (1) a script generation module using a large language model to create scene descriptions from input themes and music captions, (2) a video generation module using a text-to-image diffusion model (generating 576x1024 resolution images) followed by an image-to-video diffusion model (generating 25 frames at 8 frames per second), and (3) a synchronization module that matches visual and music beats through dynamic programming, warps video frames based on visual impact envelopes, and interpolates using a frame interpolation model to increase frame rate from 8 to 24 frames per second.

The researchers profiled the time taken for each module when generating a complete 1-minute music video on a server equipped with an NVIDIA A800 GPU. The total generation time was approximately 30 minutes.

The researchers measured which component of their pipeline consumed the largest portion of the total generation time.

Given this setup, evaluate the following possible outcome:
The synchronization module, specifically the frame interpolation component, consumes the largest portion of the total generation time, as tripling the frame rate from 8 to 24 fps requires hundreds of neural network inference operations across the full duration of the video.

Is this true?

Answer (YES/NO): NO